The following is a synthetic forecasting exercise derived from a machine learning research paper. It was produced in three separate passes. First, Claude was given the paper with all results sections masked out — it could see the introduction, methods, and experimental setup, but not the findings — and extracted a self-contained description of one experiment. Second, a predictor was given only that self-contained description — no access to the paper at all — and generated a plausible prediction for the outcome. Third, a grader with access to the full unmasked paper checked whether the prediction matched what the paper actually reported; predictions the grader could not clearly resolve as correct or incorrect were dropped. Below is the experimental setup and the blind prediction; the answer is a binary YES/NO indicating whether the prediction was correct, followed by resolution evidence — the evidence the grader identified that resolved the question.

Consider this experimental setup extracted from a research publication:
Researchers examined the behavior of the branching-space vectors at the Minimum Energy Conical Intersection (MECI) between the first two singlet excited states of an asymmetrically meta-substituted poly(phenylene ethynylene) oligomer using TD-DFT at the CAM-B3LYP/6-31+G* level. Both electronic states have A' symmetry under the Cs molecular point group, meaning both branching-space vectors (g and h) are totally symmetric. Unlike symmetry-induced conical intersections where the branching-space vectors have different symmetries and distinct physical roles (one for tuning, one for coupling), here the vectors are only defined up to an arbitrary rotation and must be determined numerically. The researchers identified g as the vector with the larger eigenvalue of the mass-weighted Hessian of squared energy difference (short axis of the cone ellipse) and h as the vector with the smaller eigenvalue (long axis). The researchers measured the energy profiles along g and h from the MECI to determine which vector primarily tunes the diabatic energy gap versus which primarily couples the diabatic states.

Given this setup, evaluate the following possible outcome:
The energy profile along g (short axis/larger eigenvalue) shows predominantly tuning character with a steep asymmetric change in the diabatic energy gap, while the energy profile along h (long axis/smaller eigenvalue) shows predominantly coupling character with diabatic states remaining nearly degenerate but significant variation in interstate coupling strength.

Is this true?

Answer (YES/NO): NO